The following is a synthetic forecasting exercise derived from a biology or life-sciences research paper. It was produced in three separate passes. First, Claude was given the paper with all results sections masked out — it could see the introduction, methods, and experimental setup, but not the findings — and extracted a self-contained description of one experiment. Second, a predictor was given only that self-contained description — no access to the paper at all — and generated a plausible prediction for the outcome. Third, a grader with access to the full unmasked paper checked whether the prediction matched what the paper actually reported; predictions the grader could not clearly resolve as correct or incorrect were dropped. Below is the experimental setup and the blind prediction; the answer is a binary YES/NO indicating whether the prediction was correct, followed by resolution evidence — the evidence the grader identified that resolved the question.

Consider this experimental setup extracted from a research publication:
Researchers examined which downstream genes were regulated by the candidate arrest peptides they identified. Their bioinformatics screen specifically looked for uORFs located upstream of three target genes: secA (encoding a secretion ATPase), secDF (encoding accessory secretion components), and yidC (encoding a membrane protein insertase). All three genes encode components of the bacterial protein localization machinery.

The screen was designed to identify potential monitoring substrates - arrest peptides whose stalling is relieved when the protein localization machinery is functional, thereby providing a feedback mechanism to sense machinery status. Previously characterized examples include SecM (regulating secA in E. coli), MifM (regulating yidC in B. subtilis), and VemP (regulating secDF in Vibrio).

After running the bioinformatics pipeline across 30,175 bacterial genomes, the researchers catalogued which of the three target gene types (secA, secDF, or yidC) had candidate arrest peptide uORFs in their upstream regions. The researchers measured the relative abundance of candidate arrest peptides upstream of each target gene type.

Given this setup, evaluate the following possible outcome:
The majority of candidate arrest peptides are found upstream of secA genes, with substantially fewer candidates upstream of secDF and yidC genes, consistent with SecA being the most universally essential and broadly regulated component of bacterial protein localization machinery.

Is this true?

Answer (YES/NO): NO